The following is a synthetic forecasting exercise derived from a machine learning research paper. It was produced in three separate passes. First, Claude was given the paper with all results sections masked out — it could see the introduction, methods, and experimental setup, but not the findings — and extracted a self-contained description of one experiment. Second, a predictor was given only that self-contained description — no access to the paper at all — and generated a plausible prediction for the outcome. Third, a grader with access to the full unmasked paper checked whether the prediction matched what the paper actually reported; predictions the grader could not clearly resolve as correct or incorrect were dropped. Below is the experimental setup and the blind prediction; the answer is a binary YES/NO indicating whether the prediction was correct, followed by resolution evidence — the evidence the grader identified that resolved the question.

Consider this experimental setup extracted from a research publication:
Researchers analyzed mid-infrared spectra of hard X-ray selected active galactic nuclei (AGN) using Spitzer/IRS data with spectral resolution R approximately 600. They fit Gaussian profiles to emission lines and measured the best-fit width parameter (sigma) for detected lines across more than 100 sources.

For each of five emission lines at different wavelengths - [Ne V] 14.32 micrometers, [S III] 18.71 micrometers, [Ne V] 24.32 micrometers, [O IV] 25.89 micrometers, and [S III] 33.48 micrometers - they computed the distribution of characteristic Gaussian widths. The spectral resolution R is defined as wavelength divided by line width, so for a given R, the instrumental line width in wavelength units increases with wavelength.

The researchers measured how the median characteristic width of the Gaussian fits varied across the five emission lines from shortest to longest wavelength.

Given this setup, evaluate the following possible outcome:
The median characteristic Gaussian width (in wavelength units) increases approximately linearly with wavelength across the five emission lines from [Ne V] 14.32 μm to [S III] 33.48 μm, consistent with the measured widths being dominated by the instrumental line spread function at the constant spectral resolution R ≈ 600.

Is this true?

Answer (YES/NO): YES